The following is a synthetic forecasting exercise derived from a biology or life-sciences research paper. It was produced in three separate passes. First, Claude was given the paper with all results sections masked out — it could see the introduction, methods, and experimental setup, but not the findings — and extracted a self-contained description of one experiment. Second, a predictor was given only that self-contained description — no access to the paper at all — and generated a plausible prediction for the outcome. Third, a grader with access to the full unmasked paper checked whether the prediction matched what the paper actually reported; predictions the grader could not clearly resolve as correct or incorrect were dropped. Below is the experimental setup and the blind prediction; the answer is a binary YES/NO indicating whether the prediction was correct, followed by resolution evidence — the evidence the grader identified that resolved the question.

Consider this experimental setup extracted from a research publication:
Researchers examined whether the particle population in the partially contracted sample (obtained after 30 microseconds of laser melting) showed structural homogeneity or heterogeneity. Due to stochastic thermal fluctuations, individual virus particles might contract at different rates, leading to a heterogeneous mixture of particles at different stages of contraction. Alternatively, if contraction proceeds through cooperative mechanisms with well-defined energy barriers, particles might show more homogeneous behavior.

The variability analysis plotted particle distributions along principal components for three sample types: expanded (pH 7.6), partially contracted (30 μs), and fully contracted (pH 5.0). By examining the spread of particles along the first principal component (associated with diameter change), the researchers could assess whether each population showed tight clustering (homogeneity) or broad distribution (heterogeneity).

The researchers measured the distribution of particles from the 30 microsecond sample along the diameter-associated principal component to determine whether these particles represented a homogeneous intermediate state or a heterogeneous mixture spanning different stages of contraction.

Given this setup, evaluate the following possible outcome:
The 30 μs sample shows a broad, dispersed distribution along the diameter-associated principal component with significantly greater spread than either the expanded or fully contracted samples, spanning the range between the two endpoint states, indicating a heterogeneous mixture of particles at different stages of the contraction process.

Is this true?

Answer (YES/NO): YES